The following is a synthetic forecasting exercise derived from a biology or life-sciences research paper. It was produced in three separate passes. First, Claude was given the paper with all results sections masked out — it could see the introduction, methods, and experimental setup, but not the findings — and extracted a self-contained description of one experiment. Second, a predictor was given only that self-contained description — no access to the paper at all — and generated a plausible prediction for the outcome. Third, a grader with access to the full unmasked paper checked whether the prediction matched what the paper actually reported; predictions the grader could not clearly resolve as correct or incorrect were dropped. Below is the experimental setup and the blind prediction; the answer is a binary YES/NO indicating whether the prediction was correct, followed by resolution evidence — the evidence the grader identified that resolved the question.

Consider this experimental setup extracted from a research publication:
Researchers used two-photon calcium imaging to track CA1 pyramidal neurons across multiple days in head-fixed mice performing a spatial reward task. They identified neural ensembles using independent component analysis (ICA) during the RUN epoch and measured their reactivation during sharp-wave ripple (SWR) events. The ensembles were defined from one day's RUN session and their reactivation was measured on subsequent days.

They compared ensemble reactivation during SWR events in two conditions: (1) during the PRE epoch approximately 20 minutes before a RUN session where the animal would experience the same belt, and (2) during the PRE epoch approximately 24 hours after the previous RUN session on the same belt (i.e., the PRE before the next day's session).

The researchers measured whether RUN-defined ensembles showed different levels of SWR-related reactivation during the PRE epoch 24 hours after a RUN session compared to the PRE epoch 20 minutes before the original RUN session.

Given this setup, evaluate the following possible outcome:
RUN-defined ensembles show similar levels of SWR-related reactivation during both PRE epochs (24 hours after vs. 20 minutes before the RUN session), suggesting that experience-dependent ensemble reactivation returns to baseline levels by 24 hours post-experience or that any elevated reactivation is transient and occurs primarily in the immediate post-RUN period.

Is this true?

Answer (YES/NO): NO